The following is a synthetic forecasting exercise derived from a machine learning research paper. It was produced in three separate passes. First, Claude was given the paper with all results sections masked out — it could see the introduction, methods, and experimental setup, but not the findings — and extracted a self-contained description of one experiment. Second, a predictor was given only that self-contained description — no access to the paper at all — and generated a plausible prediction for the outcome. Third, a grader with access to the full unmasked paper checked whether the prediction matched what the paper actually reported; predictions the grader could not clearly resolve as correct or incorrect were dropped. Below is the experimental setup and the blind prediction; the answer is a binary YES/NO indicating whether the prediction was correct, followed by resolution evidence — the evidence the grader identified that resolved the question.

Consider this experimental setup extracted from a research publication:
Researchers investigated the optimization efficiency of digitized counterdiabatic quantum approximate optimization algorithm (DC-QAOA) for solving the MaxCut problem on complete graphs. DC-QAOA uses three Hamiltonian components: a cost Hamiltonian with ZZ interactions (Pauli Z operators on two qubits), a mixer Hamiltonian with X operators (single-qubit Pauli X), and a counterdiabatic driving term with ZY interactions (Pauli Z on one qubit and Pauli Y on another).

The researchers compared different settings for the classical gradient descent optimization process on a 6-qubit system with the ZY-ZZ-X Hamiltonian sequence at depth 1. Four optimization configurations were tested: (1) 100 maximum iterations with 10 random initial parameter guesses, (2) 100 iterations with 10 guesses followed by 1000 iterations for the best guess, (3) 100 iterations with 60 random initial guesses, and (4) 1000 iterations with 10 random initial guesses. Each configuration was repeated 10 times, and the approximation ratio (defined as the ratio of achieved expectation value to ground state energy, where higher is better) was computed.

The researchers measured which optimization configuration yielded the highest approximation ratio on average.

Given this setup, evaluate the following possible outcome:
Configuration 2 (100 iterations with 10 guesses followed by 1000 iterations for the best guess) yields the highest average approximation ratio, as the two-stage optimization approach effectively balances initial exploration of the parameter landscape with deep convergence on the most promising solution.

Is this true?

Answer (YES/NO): NO